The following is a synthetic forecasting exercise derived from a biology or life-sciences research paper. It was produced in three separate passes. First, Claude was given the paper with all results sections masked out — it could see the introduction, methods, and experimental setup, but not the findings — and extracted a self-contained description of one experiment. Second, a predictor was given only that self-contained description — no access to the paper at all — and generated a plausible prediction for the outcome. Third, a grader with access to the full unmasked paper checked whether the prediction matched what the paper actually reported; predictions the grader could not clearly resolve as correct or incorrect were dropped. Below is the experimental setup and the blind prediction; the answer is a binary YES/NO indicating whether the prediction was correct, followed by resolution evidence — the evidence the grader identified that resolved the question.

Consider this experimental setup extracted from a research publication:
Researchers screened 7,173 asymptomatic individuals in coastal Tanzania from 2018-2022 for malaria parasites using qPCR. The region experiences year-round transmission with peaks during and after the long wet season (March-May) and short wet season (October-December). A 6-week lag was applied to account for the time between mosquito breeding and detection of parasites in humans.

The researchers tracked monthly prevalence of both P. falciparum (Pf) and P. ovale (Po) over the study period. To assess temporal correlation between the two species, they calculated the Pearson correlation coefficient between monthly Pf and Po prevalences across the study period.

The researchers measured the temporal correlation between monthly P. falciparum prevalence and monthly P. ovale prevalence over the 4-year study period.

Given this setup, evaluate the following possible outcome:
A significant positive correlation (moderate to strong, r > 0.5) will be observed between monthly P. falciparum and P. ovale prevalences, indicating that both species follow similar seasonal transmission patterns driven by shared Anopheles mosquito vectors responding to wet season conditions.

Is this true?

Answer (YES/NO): NO